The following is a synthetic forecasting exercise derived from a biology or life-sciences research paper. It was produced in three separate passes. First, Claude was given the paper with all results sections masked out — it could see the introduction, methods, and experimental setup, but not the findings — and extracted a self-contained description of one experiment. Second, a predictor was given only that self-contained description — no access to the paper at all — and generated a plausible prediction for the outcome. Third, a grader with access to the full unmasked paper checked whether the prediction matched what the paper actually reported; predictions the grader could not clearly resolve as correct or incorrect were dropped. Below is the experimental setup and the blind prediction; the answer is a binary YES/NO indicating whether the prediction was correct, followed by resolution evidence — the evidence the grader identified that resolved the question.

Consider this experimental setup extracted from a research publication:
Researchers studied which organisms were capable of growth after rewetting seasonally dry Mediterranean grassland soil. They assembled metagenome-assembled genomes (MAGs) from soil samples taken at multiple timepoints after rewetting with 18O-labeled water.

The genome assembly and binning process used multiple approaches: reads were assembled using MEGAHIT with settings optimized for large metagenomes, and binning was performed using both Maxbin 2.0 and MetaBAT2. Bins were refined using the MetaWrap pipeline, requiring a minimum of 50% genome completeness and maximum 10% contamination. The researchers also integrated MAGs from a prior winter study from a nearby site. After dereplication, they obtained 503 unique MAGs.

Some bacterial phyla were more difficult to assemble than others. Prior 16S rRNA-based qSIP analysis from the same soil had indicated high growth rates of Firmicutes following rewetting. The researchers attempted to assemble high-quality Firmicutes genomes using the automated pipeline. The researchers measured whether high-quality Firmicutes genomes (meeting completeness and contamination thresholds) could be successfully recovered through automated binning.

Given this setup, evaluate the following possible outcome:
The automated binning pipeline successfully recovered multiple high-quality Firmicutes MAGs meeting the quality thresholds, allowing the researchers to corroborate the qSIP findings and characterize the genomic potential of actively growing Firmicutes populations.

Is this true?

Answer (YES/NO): NO